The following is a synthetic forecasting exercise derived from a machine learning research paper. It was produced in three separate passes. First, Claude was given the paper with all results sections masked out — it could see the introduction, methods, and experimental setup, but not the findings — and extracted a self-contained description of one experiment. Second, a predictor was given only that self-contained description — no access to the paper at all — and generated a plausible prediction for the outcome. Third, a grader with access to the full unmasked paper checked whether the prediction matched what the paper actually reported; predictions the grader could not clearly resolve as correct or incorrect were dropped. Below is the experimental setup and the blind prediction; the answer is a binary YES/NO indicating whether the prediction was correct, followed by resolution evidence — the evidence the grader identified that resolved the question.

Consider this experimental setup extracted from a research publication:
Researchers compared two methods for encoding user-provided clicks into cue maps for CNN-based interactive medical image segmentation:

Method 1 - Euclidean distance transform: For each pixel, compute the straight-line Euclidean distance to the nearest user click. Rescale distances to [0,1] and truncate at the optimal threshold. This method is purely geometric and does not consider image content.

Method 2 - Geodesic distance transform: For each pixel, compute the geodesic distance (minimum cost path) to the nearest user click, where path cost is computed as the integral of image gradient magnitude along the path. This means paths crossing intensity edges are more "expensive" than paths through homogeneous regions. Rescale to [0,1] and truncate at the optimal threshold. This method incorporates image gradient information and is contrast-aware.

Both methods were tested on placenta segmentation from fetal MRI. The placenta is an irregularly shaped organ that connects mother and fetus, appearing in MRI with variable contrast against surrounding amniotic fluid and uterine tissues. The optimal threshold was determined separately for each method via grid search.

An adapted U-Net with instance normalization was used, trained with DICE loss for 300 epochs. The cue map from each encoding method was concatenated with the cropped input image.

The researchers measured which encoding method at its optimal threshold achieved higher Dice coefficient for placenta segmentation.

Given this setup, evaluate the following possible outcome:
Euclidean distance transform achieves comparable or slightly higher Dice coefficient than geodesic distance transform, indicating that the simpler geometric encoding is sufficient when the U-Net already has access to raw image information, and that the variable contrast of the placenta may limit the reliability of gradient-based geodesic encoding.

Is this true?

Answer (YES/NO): YES